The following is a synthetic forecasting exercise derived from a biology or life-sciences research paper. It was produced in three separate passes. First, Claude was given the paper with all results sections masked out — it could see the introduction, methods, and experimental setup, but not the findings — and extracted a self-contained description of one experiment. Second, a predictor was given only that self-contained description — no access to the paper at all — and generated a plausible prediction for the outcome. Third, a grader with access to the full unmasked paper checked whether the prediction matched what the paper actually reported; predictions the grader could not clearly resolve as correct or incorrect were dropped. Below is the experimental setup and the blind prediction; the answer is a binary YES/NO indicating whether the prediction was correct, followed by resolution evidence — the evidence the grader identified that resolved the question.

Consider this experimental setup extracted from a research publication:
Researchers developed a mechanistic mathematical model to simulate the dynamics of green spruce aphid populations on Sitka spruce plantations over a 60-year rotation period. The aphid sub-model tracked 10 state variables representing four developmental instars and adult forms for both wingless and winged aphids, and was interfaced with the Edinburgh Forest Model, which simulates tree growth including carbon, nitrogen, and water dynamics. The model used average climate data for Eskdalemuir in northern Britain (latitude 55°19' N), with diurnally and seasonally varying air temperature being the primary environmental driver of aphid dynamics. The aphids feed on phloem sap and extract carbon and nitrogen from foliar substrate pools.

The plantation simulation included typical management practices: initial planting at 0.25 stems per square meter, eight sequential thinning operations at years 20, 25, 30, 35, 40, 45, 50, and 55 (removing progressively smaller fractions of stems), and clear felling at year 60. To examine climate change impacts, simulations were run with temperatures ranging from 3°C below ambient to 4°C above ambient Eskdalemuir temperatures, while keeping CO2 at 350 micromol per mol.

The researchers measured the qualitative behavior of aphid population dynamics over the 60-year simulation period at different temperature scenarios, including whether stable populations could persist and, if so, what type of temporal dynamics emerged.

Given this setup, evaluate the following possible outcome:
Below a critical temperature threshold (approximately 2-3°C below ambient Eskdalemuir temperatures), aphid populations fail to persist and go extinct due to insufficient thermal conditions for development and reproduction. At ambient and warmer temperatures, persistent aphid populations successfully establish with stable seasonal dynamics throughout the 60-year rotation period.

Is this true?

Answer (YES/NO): NO